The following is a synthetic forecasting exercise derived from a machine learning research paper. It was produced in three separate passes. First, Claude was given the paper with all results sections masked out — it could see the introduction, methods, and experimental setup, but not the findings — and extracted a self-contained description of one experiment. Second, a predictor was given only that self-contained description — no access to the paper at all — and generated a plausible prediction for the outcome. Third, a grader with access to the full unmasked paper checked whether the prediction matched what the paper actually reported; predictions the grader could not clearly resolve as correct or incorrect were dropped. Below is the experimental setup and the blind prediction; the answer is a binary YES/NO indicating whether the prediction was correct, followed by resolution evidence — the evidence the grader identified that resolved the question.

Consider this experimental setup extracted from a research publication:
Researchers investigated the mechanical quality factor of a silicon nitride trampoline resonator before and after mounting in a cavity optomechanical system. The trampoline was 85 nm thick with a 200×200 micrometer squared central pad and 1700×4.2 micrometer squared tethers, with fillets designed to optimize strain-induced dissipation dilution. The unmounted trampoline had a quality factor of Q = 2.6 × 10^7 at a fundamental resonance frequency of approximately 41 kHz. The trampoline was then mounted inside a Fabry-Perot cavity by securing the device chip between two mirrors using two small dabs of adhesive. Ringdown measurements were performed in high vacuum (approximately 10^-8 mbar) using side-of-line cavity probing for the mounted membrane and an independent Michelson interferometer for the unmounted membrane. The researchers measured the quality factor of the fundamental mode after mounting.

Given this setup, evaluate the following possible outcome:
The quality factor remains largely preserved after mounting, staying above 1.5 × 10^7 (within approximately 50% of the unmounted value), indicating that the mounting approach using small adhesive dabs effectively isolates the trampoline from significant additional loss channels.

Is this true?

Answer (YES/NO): NO